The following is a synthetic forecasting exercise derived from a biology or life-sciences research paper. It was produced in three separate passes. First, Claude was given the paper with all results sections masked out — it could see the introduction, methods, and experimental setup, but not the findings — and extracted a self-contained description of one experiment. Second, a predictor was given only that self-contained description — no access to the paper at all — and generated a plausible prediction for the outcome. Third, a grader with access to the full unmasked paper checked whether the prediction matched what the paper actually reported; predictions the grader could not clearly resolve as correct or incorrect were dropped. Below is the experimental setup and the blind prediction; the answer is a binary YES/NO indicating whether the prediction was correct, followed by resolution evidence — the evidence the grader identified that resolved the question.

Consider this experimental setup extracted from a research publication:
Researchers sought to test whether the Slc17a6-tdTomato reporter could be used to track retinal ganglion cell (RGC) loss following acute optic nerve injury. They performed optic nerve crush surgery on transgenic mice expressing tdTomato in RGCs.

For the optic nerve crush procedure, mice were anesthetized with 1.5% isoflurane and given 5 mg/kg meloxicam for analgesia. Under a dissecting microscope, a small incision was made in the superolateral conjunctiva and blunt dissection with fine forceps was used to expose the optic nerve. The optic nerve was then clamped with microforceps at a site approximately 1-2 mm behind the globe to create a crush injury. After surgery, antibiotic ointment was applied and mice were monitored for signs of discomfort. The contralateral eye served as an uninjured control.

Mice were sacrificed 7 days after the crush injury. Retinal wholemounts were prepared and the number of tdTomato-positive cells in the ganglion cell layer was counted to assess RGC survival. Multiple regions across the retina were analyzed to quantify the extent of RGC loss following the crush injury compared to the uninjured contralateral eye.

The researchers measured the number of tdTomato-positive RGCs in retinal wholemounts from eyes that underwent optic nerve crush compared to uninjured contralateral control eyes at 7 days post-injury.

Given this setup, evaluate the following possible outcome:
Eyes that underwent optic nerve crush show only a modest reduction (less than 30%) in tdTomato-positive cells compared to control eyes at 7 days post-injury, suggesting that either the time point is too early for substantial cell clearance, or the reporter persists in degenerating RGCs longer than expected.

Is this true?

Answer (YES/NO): NO